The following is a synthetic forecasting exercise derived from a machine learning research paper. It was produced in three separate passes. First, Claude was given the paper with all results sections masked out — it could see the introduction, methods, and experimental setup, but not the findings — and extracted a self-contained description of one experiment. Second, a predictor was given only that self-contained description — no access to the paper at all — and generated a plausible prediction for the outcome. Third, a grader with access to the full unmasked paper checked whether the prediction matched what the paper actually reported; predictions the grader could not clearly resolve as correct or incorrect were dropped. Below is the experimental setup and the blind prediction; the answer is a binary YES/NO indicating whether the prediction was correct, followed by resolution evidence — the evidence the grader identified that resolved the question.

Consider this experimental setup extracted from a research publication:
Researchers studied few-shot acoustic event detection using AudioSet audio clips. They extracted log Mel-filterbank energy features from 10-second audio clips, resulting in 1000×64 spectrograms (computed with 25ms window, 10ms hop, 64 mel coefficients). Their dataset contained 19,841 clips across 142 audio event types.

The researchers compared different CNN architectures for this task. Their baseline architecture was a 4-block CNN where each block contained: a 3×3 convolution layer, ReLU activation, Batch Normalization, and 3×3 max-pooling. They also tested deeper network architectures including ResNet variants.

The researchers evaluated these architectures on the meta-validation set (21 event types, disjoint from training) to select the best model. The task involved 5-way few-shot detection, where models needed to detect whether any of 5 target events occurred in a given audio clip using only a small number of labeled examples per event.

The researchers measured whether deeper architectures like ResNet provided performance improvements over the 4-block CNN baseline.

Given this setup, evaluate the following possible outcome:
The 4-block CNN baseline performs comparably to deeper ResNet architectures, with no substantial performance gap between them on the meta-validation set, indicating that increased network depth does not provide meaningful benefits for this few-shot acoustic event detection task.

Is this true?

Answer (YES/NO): YES